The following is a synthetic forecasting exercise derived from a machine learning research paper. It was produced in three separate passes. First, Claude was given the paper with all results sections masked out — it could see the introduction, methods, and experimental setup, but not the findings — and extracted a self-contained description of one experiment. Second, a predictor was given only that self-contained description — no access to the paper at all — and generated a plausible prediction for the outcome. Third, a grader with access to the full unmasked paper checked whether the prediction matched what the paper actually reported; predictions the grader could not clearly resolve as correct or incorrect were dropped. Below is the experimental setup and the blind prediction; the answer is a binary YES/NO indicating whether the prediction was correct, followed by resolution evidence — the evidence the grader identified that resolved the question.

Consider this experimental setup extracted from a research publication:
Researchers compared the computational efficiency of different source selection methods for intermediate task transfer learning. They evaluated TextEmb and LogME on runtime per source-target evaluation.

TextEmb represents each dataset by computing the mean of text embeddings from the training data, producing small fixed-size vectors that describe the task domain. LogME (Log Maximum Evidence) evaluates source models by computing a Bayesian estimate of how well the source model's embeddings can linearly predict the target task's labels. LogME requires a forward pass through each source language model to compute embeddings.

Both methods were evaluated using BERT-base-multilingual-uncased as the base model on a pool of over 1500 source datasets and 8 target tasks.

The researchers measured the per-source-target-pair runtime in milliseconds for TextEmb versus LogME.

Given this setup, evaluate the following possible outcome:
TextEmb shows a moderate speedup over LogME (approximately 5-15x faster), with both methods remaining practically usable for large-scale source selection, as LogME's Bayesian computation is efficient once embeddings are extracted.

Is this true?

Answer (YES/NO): NO